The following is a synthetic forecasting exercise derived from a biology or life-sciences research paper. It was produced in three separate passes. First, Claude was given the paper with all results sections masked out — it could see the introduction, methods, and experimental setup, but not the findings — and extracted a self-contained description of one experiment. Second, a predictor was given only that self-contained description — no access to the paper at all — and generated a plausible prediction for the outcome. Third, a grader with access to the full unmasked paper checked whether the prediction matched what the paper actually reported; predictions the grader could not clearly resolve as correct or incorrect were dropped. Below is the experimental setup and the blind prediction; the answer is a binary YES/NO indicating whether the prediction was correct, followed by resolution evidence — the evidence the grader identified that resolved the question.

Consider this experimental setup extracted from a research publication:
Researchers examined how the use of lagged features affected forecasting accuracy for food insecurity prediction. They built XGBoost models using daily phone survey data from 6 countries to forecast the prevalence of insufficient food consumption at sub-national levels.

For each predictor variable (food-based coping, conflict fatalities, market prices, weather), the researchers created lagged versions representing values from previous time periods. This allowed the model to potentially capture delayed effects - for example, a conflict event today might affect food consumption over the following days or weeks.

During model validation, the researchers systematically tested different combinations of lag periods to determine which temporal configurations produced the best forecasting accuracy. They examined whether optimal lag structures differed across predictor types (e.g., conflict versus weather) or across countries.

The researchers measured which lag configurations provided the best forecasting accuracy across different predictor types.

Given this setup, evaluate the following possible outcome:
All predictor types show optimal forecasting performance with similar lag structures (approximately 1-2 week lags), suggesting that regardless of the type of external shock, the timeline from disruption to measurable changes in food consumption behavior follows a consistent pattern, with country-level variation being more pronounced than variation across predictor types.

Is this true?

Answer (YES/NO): NO